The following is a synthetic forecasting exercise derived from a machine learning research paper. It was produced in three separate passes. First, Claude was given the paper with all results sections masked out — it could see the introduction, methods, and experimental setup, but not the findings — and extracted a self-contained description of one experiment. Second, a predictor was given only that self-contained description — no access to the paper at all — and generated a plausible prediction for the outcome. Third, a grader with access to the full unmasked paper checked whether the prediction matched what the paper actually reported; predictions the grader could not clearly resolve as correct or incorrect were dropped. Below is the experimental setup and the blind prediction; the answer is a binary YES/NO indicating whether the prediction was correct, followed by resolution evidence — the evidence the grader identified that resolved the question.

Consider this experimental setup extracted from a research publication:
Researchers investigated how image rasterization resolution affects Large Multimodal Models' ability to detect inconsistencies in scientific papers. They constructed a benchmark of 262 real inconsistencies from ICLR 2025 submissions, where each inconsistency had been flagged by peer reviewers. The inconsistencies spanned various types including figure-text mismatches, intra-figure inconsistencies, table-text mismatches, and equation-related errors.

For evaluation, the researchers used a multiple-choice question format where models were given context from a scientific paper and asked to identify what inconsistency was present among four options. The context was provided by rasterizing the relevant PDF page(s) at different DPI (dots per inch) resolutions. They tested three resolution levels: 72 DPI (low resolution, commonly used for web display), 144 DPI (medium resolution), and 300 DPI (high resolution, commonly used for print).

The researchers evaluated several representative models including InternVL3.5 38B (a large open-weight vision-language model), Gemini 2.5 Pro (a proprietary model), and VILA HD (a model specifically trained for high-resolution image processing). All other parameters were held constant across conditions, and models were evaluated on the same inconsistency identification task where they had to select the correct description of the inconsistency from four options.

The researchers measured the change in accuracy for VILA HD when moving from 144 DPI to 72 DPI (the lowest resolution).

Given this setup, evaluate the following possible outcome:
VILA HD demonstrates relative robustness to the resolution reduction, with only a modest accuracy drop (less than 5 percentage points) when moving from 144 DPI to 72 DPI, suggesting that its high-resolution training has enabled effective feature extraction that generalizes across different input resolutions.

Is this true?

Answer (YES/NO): NO